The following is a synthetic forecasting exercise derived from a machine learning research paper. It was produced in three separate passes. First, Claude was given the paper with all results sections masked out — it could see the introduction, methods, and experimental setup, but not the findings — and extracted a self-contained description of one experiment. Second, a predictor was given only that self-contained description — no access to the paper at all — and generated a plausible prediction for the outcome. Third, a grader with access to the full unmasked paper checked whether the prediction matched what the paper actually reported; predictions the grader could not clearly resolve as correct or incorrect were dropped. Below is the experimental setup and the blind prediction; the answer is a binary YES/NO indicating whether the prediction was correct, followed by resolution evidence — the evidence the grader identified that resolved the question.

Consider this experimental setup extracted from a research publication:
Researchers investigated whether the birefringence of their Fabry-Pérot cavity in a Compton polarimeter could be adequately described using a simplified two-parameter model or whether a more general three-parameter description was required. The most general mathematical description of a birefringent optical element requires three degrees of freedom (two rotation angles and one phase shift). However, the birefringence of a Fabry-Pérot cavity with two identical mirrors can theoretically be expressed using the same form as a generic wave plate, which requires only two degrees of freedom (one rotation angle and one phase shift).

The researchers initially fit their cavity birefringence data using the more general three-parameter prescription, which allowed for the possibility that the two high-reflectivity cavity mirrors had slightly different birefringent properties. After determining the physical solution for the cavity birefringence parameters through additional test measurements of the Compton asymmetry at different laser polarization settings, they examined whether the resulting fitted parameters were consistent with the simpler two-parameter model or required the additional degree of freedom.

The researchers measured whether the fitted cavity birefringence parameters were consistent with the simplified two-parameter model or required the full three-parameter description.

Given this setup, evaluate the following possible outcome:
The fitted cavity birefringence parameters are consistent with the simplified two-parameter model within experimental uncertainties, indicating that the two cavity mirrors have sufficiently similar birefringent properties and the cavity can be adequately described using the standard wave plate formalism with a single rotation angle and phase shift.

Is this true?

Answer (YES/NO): YES